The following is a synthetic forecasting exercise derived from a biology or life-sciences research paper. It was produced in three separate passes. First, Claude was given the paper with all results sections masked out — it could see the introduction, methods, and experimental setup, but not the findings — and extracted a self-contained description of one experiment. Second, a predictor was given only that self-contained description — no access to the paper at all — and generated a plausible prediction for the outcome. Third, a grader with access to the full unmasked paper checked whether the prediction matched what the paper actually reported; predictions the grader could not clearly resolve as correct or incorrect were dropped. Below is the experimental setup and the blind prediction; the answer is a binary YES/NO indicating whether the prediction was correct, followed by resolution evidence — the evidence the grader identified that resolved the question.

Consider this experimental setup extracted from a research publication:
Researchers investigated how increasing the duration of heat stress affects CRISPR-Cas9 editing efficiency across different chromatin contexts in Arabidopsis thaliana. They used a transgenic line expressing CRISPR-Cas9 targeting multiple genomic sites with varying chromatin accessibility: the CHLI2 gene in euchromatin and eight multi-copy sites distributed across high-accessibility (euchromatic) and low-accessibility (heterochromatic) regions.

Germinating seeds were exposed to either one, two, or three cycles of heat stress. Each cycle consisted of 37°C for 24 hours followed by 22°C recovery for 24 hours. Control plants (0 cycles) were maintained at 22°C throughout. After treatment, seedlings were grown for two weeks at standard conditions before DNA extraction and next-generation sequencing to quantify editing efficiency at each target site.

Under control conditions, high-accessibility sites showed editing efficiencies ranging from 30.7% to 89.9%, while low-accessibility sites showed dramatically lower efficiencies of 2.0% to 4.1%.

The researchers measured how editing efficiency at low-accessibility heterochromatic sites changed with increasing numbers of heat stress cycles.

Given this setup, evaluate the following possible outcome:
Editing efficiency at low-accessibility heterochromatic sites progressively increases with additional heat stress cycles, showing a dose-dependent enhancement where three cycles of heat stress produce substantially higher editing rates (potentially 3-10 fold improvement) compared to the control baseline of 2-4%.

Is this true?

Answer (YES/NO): NO